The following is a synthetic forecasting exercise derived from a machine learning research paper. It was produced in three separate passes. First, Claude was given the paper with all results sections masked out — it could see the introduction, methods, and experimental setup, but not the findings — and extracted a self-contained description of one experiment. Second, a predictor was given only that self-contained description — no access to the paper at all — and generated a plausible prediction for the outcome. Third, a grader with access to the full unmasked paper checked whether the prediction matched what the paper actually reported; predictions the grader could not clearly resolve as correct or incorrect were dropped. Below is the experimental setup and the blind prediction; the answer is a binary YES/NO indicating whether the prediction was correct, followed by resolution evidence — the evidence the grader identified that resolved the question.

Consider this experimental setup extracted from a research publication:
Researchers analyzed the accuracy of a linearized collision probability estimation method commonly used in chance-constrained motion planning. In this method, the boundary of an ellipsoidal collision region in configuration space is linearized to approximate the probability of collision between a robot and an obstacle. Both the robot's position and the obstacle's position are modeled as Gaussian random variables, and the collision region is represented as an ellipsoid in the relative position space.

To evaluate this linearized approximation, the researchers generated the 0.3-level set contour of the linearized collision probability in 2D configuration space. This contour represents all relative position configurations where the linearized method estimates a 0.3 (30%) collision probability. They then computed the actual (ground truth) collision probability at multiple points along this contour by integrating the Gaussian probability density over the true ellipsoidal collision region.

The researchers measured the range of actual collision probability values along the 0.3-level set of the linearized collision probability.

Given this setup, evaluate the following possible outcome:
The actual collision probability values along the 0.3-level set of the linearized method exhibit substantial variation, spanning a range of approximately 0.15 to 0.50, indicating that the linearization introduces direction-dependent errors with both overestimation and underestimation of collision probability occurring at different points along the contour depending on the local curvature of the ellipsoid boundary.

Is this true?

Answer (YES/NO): NO